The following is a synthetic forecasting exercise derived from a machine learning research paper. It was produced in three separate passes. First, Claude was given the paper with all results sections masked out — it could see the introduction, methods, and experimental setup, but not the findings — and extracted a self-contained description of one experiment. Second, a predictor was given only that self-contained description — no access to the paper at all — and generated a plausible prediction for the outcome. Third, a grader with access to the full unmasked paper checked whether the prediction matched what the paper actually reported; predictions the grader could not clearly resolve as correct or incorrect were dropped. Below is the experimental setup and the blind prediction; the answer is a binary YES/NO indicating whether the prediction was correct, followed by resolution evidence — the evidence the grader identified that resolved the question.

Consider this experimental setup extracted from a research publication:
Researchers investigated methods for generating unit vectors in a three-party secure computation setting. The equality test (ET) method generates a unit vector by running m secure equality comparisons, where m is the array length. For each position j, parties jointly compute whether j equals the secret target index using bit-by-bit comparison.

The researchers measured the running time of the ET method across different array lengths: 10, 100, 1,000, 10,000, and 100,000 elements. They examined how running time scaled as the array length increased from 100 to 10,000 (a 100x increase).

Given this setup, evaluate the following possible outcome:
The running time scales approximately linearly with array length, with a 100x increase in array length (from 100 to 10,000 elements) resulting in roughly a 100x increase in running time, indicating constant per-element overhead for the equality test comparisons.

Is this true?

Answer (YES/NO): NO